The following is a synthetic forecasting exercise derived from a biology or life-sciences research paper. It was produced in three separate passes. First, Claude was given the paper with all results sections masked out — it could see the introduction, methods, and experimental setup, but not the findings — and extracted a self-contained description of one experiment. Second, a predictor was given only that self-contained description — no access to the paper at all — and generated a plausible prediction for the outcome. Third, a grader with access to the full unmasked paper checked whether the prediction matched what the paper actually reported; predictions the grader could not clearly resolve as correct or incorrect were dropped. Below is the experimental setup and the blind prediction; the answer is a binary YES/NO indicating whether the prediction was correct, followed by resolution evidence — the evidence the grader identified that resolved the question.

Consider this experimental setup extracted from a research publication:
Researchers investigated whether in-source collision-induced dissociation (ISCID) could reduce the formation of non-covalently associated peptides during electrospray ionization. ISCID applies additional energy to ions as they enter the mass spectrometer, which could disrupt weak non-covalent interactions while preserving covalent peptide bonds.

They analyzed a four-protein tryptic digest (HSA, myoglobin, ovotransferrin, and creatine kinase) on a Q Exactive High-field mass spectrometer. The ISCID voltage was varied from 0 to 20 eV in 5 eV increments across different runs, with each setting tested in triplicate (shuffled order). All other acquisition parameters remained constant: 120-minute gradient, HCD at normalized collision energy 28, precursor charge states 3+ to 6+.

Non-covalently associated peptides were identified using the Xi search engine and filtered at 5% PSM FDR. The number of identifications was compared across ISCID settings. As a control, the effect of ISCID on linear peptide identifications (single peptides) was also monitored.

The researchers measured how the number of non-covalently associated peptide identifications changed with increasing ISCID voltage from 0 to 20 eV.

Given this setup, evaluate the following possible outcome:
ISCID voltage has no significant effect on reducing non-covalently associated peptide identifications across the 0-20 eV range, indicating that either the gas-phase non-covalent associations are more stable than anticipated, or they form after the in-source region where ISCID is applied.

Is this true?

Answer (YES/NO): NO